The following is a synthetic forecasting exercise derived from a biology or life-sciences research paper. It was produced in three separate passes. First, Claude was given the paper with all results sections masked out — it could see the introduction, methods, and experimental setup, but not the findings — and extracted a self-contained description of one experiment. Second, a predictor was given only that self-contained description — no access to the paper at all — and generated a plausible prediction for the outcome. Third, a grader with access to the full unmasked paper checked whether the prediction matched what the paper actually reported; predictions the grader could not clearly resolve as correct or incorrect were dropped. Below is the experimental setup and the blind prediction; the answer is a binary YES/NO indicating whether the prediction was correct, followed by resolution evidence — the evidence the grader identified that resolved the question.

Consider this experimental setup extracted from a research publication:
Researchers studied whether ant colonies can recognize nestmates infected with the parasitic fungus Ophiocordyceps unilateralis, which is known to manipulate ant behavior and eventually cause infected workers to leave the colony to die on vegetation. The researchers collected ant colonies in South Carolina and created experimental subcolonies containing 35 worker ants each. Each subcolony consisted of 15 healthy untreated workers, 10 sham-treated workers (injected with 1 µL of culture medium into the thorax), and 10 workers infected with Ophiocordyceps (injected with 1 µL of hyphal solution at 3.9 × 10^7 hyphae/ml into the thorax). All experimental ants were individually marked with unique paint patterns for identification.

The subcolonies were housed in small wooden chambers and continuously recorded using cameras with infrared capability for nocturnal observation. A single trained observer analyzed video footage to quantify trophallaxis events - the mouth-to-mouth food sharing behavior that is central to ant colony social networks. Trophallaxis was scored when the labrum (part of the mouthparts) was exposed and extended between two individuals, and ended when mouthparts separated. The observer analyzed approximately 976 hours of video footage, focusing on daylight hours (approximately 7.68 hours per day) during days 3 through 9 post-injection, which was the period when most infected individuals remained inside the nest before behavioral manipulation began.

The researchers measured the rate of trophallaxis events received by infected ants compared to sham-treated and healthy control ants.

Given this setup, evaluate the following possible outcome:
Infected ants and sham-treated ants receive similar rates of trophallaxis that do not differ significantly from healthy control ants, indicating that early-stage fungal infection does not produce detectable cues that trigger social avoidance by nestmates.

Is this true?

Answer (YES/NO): YES